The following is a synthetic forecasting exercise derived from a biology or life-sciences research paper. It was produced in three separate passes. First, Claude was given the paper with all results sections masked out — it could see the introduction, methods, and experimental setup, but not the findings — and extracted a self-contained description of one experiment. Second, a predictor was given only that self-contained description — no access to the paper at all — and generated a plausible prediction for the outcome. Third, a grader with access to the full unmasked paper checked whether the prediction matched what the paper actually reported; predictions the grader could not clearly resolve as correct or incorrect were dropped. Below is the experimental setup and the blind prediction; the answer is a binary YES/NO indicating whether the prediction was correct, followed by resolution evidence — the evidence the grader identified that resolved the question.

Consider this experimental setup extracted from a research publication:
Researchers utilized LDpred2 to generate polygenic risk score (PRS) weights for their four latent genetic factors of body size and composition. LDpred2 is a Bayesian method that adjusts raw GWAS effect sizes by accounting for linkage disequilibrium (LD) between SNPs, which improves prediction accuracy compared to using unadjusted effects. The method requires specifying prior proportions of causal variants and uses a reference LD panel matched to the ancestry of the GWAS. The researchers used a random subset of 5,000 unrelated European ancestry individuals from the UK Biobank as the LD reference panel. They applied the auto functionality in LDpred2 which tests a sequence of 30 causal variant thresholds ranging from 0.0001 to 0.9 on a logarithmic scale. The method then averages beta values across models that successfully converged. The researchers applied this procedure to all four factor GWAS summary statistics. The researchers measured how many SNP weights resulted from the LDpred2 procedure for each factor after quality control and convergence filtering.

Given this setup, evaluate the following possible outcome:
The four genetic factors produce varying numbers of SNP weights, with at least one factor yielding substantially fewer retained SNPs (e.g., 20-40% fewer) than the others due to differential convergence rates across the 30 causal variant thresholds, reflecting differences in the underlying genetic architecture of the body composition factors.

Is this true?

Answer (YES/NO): NO